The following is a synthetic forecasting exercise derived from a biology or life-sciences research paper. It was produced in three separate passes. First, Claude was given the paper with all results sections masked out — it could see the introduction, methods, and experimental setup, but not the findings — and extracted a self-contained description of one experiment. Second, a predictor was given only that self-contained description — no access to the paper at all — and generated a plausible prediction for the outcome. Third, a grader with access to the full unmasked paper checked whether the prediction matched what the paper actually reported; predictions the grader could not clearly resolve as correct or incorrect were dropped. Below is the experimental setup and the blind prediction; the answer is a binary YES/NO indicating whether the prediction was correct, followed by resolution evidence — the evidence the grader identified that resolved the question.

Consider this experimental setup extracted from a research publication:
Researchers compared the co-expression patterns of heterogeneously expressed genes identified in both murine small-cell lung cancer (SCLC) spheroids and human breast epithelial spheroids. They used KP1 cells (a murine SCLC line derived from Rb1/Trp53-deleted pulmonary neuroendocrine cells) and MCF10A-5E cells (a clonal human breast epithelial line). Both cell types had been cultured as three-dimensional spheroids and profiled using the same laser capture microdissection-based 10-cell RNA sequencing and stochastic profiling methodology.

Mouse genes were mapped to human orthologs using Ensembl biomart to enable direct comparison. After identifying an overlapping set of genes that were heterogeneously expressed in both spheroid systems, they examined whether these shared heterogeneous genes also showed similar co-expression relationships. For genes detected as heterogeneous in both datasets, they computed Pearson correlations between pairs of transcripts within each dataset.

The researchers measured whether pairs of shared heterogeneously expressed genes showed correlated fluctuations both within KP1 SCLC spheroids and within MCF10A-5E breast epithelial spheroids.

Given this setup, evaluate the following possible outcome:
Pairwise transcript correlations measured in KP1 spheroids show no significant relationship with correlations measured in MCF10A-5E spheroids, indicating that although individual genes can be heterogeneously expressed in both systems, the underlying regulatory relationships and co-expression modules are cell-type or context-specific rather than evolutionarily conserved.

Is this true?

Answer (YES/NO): NO